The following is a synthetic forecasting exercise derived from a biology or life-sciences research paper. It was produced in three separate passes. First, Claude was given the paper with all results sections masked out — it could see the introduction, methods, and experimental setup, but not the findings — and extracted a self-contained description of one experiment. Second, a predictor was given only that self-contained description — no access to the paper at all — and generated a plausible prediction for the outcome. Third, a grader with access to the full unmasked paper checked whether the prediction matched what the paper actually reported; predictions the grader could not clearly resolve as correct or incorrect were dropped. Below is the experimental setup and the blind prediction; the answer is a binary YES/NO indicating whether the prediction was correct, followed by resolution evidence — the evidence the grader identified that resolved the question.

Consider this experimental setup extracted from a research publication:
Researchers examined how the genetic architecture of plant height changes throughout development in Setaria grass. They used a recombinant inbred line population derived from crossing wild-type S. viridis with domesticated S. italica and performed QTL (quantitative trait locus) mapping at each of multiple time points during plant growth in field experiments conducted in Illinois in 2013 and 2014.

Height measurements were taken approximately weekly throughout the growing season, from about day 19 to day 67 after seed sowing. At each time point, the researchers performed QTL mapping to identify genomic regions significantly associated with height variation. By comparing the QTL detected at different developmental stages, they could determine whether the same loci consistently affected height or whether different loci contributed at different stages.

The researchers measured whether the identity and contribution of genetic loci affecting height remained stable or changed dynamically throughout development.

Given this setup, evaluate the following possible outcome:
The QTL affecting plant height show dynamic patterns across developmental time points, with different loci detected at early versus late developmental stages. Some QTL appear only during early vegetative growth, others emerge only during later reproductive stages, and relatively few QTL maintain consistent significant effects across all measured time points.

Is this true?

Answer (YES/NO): YES